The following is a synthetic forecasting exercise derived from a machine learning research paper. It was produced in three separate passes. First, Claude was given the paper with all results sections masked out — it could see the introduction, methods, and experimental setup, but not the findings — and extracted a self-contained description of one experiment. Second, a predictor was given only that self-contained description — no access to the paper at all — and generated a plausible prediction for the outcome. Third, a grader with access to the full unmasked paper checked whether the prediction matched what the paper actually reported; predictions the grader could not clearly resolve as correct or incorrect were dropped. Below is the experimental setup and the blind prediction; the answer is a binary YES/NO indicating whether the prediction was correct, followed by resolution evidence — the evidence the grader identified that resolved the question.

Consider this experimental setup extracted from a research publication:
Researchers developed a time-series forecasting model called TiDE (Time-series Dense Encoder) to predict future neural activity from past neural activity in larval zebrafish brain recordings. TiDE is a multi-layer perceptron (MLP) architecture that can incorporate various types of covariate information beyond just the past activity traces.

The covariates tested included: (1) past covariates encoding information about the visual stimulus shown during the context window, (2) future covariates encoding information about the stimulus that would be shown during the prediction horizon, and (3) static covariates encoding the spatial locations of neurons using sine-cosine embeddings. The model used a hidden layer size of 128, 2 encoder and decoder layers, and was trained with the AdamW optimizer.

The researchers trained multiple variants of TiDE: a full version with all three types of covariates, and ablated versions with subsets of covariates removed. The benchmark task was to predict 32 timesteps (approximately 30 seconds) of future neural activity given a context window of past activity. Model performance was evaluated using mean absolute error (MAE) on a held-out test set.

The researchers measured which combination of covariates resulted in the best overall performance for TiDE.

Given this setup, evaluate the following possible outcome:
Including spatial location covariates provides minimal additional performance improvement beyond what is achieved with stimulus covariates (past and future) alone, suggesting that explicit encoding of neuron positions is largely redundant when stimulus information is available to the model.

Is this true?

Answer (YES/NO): NO